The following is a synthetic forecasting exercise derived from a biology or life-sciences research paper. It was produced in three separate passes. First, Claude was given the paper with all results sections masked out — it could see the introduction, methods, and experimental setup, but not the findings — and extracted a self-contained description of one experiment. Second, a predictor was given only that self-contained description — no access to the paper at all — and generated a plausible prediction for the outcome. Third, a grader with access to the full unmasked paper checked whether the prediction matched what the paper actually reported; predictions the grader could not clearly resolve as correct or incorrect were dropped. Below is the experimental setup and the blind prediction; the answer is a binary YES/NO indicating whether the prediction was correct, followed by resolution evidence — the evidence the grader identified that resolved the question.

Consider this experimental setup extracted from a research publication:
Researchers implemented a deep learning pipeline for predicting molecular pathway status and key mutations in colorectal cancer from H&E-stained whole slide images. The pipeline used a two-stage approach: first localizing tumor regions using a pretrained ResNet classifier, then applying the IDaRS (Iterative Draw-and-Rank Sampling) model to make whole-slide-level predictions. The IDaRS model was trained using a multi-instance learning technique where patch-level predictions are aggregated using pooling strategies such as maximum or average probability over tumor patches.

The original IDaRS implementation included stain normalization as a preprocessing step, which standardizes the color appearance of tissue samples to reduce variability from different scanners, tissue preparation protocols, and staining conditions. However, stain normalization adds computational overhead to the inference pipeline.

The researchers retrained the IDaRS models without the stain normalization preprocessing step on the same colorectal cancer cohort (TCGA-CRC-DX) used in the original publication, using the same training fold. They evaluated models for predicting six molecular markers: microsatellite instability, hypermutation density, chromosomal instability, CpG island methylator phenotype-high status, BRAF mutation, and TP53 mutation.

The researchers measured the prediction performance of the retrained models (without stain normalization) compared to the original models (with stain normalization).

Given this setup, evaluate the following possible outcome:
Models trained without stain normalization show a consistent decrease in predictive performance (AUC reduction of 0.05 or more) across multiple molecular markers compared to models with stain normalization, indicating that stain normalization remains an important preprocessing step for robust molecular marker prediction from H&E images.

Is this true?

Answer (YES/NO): NO